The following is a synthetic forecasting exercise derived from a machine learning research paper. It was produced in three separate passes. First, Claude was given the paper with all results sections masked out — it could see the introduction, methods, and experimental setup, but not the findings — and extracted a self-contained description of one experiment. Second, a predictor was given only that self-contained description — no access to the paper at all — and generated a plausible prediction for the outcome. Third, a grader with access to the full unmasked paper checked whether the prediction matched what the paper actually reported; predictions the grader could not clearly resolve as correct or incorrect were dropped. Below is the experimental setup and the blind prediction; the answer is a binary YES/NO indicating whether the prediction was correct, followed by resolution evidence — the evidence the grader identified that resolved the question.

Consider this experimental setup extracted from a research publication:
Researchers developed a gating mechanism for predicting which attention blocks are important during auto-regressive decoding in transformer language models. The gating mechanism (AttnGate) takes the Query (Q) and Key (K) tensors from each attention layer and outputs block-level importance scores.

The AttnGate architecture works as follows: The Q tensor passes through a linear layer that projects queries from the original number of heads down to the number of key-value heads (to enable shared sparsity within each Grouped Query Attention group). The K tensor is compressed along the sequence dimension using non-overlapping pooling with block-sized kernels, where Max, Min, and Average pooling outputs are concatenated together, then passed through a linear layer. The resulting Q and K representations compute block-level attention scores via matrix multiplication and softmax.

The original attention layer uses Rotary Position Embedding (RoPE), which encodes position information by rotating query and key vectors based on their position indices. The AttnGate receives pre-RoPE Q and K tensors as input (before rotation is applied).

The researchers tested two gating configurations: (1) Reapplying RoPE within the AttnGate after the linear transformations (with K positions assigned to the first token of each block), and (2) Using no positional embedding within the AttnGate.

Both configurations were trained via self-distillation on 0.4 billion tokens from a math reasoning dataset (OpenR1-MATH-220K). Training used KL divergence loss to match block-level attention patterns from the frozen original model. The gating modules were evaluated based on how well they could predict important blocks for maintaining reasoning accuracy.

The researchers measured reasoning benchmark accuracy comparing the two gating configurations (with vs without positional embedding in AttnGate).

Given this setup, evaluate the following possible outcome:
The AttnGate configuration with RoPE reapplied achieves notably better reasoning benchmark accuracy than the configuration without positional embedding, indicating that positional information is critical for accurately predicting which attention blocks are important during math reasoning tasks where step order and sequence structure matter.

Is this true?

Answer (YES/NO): YES